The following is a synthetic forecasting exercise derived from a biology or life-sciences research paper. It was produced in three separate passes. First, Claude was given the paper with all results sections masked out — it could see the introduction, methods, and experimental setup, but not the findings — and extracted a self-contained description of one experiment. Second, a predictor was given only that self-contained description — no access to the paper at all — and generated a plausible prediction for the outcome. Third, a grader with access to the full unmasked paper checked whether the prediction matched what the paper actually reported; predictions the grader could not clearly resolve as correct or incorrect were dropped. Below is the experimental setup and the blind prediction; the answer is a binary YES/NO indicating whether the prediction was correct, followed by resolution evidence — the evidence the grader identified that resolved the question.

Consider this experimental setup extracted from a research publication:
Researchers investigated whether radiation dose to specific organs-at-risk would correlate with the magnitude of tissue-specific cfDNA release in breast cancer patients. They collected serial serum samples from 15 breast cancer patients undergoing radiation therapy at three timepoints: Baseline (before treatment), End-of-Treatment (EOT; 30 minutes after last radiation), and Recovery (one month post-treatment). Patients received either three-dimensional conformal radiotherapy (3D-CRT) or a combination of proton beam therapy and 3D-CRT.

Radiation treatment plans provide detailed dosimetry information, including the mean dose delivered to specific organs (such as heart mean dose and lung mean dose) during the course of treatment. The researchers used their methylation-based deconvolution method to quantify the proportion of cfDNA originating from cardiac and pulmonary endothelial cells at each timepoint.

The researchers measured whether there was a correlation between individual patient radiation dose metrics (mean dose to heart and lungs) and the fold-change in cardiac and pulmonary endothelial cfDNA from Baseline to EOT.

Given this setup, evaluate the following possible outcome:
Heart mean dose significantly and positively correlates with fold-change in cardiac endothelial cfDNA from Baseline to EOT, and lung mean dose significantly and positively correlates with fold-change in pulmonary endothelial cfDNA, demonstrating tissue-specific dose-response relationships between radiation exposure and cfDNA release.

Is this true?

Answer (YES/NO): NO